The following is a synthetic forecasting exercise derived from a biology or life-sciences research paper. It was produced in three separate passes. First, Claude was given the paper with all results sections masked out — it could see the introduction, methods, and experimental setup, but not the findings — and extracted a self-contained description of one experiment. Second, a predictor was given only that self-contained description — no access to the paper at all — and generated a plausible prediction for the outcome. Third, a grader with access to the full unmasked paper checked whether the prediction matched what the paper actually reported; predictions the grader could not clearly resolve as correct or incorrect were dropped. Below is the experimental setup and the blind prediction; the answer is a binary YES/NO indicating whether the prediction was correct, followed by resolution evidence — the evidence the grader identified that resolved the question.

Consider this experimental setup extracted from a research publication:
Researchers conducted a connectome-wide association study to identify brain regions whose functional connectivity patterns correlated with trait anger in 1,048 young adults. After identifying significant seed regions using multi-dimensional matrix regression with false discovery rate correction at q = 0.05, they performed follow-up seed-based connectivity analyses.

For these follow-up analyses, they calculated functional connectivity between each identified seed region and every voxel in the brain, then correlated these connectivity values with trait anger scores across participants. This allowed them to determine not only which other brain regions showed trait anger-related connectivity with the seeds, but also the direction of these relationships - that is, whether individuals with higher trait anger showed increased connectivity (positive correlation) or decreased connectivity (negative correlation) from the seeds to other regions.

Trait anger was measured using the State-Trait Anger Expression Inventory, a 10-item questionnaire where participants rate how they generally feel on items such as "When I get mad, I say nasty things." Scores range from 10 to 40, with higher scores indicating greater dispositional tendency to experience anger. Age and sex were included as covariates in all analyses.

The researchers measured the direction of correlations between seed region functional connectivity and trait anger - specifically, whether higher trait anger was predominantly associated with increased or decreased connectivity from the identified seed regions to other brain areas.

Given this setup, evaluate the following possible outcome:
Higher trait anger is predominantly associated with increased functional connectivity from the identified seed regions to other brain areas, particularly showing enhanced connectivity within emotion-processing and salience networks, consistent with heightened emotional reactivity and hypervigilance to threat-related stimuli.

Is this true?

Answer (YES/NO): NO